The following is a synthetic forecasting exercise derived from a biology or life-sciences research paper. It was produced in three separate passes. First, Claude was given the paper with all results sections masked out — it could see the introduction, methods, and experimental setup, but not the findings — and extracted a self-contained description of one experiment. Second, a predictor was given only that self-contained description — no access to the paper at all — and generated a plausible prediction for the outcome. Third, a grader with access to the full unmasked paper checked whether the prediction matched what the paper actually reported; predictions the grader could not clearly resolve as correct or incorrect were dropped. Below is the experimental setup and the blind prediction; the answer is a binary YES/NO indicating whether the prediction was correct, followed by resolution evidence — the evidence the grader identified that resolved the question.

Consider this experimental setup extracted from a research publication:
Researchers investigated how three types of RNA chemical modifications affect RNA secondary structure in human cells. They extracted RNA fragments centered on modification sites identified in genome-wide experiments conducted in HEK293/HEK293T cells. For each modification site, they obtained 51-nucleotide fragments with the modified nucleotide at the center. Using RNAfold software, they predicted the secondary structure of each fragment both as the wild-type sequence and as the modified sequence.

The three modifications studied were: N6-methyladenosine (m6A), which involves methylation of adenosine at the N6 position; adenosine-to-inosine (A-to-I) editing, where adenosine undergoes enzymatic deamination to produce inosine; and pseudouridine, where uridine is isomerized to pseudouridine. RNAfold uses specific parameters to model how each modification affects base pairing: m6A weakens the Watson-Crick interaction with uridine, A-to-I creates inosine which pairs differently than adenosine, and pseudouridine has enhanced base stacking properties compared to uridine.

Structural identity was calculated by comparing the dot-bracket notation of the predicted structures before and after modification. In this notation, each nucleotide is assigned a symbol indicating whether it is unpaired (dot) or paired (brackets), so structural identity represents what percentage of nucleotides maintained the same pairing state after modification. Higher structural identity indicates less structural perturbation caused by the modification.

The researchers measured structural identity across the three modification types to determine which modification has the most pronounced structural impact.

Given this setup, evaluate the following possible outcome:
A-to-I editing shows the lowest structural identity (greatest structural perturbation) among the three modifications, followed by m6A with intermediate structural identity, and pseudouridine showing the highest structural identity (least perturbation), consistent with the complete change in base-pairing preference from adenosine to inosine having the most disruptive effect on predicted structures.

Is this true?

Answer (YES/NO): YES